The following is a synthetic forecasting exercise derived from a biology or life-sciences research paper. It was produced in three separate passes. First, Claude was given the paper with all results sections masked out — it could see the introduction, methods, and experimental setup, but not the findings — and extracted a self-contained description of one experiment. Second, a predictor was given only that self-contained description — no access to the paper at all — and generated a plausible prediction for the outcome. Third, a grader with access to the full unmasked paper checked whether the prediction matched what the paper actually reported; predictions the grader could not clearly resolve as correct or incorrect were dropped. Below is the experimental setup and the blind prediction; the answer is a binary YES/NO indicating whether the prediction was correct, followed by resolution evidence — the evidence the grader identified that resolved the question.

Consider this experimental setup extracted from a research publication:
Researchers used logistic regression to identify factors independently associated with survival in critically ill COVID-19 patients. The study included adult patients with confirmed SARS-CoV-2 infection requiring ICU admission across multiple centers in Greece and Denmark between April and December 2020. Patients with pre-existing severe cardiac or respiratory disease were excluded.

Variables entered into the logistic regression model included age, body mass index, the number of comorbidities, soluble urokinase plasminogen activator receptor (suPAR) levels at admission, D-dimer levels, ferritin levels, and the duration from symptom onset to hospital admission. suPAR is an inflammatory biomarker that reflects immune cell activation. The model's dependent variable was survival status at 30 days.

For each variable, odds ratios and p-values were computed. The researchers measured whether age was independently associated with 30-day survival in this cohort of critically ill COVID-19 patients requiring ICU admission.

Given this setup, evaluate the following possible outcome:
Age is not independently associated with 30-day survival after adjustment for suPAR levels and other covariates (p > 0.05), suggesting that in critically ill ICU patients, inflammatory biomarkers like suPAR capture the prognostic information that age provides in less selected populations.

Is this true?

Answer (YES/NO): NO